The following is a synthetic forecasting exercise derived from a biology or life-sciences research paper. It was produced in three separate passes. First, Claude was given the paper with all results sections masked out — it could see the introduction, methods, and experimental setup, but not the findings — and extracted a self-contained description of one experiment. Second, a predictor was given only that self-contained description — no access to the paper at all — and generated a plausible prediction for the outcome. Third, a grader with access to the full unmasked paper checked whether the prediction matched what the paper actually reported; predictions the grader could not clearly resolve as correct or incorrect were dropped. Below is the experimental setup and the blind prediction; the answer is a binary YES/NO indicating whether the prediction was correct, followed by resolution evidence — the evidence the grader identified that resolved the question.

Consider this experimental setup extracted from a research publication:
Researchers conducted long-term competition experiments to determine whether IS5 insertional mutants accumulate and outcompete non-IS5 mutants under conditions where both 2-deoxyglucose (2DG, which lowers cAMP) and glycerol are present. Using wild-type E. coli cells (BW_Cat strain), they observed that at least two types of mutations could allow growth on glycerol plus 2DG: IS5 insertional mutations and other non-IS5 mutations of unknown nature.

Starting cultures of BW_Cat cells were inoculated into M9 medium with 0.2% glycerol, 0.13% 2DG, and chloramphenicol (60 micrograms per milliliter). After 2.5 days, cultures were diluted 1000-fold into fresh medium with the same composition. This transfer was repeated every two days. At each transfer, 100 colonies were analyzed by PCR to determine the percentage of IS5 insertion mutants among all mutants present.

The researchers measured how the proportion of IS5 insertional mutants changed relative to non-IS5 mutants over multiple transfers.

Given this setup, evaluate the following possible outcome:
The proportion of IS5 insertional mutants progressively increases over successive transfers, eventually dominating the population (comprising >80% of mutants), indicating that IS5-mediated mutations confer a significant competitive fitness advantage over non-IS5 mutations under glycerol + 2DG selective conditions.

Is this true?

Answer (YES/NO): NO